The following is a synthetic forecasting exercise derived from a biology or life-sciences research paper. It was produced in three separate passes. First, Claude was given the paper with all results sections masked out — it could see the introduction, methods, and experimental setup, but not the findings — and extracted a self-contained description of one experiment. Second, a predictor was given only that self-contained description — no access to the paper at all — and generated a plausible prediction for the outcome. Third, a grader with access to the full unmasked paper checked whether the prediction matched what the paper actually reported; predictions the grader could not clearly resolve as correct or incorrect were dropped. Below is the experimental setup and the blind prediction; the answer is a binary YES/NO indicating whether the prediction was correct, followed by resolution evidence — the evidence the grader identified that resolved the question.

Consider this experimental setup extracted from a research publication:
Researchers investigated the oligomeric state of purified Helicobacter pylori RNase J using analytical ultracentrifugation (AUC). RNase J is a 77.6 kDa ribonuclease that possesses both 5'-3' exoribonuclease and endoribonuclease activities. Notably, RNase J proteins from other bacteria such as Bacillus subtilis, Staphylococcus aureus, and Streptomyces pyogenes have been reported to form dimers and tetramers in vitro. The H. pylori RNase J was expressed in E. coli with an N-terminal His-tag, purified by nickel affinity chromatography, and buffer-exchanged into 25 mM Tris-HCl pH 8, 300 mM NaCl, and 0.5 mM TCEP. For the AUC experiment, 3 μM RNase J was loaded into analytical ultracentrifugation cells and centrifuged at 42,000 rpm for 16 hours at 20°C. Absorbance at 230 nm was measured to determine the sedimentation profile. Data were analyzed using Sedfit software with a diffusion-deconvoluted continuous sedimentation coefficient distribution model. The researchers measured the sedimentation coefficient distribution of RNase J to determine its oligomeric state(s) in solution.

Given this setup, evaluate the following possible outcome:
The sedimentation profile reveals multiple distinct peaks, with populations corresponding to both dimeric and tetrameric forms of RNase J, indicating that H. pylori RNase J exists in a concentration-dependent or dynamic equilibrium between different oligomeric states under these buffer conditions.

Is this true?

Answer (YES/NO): NO